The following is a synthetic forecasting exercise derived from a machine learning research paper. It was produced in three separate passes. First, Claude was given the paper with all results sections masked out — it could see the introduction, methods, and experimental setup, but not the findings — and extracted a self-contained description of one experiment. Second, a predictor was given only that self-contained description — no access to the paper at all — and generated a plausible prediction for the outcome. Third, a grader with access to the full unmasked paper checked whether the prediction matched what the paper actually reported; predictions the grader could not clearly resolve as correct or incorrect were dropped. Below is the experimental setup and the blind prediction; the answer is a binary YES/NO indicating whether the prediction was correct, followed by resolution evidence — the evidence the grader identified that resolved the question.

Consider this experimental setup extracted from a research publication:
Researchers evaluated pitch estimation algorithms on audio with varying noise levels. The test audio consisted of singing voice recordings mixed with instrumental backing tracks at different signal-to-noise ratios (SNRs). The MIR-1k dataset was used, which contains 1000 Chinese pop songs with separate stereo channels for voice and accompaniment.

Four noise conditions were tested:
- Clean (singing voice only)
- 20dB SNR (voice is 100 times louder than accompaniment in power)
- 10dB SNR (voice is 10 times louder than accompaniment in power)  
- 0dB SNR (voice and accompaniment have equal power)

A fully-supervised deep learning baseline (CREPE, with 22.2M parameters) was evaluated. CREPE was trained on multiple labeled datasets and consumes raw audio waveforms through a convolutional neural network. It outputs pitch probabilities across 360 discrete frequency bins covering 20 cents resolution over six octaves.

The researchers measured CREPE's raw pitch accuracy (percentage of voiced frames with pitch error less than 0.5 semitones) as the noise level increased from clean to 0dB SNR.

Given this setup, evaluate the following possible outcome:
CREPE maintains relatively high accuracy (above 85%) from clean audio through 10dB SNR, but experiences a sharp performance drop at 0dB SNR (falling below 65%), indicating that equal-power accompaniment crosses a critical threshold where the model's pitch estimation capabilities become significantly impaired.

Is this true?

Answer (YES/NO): NO